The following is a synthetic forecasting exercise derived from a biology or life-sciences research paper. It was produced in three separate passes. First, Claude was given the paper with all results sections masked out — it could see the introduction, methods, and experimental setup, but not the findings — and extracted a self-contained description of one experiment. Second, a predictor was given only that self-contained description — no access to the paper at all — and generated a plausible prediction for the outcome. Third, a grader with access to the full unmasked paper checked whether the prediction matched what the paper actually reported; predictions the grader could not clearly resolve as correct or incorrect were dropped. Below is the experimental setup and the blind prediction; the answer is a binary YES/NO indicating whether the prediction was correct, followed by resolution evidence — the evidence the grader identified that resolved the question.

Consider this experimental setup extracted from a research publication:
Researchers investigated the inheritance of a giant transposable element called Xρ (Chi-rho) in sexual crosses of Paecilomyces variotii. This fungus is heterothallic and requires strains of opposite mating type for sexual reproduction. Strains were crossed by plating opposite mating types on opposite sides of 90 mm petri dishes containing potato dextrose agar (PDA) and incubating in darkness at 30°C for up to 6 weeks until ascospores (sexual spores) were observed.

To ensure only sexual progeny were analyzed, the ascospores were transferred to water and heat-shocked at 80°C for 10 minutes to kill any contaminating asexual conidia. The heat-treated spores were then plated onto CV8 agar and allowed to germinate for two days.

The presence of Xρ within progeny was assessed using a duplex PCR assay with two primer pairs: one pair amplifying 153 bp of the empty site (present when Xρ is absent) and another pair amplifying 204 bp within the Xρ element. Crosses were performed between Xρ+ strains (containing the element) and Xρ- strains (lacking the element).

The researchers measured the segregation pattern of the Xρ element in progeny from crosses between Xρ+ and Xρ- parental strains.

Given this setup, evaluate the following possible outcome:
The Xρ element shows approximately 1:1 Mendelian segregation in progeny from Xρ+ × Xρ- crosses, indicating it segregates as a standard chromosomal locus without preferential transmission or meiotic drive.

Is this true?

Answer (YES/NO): YES